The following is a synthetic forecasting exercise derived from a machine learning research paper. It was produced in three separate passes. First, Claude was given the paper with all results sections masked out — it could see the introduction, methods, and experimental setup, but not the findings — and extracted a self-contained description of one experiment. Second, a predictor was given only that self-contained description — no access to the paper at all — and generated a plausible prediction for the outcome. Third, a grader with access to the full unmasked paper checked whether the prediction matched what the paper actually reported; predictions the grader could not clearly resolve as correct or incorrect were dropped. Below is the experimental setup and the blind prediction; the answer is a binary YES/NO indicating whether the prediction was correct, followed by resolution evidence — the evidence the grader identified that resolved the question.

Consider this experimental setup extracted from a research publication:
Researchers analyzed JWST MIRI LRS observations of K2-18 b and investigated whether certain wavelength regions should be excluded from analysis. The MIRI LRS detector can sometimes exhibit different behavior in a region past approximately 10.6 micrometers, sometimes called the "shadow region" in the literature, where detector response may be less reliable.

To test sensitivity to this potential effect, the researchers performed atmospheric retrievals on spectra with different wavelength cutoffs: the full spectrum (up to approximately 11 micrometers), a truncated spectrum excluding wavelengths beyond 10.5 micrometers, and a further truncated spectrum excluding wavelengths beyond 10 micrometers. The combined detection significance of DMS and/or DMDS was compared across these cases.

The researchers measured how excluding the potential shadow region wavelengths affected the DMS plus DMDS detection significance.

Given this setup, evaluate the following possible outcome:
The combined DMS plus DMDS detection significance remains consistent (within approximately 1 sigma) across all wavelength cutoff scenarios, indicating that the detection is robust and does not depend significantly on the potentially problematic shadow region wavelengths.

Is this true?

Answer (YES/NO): YES